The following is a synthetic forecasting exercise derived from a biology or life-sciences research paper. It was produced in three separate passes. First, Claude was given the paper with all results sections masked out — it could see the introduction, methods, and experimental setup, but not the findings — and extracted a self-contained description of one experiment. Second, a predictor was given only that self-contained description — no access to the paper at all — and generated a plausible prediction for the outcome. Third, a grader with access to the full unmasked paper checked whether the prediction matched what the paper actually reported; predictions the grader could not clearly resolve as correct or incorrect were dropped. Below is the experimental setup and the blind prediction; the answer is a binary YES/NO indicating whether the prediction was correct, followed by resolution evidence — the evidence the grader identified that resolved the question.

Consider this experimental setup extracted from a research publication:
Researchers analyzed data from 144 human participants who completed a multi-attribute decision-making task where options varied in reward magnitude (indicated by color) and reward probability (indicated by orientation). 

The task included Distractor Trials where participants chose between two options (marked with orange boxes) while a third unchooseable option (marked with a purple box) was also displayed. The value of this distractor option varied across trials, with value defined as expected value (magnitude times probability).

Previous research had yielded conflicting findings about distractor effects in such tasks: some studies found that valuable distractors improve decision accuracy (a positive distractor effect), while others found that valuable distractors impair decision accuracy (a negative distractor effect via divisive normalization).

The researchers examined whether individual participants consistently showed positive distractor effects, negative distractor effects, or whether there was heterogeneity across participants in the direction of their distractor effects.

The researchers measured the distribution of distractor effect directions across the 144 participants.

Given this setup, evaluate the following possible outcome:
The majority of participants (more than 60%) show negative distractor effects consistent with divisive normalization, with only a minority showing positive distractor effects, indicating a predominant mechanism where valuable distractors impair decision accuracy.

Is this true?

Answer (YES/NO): NO